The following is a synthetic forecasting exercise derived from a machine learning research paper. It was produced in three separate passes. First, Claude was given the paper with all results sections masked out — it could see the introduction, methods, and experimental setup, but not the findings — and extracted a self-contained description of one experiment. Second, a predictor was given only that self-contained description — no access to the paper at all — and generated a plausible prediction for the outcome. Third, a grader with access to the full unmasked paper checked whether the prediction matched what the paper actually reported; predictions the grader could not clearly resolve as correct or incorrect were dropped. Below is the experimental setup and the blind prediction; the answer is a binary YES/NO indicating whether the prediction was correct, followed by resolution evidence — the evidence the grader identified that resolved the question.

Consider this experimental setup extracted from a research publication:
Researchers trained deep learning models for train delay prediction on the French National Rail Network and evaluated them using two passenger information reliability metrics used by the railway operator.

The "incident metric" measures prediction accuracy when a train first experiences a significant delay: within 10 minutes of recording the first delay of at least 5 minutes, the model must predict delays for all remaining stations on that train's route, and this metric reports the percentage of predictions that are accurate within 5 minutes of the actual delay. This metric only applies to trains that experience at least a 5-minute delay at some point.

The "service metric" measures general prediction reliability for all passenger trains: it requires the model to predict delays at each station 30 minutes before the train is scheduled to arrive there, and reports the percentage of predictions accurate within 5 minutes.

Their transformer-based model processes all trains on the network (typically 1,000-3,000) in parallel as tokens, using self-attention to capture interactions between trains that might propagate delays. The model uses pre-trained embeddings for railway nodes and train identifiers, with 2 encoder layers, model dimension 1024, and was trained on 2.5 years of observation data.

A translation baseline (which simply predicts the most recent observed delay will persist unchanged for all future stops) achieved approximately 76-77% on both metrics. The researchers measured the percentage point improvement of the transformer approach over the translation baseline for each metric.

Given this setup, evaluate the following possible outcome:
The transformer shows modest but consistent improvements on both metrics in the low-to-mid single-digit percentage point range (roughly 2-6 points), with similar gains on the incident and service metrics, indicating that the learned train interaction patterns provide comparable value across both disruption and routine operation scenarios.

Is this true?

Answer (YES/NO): NO